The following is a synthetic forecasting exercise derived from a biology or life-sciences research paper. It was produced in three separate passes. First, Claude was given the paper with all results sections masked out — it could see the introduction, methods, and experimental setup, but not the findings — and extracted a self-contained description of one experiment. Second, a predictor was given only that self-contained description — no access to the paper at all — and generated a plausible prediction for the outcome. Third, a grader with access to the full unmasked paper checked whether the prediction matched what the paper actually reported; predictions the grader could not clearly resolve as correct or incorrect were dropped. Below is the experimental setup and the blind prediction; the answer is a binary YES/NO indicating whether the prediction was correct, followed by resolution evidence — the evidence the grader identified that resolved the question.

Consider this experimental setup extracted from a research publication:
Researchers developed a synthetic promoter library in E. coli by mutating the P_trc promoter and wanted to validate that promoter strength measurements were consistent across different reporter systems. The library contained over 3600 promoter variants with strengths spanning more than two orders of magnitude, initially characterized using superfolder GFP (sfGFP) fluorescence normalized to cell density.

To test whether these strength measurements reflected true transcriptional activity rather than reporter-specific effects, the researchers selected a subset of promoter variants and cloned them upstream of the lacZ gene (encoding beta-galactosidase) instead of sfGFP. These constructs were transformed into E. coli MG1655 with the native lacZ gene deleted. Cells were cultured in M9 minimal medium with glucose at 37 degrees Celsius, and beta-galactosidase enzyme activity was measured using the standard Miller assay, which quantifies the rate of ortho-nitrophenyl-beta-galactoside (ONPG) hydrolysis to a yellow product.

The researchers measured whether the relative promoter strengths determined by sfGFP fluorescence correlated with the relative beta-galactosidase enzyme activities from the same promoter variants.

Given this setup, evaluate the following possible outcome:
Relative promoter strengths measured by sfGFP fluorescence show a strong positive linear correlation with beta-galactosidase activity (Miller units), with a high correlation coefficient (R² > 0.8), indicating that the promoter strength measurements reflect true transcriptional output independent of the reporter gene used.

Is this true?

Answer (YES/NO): YES